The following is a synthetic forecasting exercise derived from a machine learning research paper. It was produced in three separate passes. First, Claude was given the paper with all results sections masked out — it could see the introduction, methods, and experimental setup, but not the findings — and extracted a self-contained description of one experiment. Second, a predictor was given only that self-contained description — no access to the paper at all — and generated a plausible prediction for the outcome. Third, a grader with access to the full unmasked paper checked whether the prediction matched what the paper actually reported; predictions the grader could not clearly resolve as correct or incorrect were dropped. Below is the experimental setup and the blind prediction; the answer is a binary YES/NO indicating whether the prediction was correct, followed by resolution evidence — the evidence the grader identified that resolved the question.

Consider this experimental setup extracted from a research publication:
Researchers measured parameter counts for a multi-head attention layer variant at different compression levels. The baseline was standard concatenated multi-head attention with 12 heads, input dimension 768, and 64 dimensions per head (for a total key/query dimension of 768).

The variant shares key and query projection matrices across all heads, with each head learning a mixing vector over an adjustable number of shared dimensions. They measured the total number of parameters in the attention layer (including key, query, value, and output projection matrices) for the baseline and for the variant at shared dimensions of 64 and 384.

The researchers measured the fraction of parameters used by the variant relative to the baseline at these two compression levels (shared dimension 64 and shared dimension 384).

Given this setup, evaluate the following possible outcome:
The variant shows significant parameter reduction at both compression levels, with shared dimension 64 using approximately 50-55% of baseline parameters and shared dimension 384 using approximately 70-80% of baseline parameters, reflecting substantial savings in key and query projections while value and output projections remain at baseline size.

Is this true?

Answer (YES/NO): YES